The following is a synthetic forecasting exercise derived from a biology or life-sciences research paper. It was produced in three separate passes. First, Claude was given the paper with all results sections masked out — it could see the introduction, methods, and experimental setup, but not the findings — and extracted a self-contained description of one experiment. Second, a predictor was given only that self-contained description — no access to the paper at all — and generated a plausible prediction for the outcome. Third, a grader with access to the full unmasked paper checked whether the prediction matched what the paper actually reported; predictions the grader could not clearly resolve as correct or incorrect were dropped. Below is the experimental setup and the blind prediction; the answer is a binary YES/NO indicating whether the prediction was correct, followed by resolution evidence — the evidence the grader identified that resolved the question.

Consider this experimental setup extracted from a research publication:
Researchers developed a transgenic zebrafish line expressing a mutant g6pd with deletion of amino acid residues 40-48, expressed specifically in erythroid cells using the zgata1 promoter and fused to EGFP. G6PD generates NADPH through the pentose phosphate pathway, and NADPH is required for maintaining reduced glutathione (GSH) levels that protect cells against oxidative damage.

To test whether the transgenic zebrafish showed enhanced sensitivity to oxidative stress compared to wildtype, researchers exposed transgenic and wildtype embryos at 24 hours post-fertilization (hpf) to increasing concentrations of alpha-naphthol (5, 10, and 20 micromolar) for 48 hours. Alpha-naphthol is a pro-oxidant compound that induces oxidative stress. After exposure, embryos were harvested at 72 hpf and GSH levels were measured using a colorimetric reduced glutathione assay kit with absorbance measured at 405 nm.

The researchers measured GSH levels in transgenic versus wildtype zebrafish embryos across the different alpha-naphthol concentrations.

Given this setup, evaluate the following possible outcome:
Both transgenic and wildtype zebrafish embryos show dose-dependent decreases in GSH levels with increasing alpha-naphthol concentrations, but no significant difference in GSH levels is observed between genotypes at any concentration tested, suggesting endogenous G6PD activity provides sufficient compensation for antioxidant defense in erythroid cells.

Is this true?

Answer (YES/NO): NO